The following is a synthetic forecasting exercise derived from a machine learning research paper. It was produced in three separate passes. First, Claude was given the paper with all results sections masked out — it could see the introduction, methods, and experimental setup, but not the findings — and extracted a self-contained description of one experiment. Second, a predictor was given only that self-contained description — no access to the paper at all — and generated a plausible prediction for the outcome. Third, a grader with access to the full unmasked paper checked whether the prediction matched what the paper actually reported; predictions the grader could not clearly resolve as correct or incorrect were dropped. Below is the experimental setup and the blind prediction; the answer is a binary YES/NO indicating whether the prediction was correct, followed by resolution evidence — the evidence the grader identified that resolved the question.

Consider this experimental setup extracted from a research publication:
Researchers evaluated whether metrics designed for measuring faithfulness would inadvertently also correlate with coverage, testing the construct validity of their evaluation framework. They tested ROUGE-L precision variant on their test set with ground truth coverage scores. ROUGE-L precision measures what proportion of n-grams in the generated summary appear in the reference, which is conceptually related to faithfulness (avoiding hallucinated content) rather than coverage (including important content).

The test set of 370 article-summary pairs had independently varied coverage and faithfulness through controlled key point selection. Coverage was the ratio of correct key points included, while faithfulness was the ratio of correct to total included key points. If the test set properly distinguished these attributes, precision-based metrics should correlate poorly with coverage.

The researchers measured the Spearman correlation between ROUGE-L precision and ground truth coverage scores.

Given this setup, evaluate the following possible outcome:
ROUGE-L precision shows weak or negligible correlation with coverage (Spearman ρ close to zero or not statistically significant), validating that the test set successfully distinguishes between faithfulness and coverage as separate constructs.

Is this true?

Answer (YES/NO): NO